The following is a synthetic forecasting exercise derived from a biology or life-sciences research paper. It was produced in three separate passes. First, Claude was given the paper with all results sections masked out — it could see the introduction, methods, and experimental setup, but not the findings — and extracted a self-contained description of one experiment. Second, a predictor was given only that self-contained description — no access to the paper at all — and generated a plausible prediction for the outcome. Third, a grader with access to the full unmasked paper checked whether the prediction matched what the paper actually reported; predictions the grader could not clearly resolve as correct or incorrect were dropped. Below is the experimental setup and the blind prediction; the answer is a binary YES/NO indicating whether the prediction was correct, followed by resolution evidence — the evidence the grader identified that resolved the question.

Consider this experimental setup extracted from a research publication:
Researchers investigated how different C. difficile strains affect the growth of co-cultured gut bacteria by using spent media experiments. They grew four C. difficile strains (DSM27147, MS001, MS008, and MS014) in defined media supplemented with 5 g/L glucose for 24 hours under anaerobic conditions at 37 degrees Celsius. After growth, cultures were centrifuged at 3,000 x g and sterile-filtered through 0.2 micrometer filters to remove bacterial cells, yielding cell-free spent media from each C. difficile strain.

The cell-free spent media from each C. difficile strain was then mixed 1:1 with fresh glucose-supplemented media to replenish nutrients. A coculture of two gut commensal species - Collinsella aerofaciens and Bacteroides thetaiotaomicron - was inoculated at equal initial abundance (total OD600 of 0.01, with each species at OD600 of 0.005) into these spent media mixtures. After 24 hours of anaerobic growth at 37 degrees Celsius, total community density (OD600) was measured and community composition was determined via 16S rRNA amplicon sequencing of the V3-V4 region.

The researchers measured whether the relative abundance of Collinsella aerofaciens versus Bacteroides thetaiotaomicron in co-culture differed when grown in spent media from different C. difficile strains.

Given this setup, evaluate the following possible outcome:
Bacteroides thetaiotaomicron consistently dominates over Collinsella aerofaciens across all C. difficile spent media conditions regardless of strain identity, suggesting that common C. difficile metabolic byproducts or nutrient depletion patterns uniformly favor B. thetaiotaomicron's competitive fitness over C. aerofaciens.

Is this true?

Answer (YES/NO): NO